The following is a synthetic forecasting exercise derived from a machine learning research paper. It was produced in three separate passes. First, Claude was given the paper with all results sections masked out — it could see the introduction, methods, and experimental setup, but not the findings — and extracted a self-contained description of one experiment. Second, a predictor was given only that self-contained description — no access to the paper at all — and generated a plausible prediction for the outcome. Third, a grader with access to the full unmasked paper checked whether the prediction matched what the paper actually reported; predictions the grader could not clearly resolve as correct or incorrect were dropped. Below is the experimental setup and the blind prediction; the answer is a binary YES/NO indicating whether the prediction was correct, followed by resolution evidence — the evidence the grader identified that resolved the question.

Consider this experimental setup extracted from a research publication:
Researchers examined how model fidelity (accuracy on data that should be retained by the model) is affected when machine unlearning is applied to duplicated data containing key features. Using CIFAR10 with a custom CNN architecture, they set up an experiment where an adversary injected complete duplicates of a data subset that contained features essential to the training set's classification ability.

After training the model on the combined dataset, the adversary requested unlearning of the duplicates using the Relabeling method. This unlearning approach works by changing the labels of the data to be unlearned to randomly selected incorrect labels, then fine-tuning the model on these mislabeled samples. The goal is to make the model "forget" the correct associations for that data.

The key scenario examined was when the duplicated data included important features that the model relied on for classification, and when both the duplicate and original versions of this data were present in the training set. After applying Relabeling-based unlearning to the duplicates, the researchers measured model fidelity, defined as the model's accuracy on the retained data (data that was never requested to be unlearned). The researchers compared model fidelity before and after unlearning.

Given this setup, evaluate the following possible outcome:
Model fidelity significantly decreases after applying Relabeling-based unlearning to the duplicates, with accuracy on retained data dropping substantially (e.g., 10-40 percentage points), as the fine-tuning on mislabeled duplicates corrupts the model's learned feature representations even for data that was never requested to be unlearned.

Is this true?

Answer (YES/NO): YES